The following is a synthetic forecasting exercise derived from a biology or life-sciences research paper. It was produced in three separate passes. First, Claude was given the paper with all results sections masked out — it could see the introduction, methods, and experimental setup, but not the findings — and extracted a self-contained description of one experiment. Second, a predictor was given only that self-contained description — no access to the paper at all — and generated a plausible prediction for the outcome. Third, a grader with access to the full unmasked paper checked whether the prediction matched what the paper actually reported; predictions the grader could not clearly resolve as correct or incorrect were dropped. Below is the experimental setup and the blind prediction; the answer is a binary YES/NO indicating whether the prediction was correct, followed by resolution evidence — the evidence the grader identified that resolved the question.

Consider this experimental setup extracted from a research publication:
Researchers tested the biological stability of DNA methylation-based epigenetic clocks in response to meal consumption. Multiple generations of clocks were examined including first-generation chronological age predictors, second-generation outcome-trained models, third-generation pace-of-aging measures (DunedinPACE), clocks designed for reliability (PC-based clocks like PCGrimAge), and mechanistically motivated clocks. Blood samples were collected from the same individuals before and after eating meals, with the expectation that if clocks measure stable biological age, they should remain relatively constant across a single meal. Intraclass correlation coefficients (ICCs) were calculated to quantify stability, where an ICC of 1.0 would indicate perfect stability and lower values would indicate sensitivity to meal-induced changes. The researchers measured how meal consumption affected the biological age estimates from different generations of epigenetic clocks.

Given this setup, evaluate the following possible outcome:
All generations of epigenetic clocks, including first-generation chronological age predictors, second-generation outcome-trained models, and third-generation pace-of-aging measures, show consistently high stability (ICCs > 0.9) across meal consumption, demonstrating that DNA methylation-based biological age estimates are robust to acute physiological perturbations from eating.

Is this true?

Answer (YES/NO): NO